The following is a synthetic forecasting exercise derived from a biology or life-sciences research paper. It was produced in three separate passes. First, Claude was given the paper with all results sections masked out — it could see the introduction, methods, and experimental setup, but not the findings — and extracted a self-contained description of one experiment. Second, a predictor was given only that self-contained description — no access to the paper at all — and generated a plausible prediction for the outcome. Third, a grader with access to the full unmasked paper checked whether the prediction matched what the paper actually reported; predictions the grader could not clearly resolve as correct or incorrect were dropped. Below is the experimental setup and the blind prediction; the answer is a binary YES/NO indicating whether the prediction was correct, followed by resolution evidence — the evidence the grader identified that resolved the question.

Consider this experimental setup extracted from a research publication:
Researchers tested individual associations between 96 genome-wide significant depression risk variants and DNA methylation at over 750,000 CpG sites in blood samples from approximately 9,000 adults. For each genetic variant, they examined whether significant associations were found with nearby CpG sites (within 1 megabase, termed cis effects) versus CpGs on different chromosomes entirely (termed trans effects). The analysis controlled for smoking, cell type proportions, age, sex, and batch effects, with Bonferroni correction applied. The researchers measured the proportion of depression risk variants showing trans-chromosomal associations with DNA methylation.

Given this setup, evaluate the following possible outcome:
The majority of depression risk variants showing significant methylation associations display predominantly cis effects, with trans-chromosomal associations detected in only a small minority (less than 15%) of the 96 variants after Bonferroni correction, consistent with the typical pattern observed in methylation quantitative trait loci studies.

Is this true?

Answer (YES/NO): NO